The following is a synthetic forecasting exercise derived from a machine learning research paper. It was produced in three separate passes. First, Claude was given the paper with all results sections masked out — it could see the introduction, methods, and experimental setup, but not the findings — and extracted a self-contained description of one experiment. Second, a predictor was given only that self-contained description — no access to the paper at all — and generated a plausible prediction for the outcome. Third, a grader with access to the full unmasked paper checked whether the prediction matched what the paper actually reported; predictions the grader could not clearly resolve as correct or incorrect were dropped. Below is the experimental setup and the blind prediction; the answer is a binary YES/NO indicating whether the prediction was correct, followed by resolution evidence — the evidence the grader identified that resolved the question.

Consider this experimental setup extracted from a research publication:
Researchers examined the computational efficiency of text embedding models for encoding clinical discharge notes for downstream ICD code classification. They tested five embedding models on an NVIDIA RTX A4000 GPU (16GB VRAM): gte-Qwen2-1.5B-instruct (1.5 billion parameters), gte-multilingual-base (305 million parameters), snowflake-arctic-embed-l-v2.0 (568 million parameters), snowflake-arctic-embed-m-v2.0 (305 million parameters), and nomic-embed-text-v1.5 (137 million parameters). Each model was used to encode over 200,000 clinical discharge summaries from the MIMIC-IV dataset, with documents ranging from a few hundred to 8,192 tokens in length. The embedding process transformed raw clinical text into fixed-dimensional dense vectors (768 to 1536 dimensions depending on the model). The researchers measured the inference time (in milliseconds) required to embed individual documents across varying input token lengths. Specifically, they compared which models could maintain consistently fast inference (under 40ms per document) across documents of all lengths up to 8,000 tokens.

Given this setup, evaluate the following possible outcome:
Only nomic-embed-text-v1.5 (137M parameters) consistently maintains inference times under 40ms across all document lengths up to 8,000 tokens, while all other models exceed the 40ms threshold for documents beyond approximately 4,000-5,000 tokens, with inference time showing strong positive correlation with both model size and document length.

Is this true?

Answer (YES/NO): NO